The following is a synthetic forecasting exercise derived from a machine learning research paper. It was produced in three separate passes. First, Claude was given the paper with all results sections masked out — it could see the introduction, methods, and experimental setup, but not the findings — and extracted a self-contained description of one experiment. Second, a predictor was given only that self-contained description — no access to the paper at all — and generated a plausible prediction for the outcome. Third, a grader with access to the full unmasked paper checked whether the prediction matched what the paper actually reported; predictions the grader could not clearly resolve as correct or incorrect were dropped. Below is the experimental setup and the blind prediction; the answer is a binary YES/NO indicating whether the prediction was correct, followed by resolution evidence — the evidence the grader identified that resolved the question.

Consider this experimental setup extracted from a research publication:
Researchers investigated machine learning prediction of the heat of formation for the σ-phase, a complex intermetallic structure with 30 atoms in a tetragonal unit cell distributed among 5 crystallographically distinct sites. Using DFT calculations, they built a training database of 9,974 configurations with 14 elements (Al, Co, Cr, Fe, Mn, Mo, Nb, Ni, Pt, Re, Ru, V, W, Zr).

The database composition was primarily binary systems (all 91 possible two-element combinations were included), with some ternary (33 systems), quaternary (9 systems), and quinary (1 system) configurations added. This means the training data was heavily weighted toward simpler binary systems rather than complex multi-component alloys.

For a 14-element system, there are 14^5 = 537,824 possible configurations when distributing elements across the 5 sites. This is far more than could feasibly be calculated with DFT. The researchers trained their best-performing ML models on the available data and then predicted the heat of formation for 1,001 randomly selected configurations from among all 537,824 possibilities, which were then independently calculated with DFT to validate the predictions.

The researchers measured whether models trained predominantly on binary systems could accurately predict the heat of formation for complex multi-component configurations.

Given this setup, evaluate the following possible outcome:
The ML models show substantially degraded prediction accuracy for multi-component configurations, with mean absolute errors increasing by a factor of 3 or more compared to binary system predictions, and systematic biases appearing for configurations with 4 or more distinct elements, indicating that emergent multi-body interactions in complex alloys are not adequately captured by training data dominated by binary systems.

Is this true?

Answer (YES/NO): NO